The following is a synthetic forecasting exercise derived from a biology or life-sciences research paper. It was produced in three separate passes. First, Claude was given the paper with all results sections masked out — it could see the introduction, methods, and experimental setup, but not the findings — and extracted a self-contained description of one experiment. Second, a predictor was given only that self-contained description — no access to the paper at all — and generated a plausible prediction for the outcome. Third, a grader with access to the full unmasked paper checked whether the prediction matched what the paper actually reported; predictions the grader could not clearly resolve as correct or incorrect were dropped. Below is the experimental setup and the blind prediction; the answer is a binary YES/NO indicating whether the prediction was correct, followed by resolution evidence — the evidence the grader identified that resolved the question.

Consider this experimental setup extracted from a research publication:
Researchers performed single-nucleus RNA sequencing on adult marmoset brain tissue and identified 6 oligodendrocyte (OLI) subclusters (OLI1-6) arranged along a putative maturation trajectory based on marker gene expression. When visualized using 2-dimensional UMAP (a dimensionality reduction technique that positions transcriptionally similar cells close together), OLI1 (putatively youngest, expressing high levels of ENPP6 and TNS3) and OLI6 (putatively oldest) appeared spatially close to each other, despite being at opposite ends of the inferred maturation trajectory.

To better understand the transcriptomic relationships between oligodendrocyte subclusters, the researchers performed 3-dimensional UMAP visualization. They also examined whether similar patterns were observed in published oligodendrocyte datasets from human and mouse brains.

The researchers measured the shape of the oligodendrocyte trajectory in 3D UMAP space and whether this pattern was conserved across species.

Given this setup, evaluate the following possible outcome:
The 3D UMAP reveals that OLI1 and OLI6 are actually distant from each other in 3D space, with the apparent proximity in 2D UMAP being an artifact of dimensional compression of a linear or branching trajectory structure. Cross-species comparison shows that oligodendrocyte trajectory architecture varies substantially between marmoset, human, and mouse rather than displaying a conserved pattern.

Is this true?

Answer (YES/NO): NO